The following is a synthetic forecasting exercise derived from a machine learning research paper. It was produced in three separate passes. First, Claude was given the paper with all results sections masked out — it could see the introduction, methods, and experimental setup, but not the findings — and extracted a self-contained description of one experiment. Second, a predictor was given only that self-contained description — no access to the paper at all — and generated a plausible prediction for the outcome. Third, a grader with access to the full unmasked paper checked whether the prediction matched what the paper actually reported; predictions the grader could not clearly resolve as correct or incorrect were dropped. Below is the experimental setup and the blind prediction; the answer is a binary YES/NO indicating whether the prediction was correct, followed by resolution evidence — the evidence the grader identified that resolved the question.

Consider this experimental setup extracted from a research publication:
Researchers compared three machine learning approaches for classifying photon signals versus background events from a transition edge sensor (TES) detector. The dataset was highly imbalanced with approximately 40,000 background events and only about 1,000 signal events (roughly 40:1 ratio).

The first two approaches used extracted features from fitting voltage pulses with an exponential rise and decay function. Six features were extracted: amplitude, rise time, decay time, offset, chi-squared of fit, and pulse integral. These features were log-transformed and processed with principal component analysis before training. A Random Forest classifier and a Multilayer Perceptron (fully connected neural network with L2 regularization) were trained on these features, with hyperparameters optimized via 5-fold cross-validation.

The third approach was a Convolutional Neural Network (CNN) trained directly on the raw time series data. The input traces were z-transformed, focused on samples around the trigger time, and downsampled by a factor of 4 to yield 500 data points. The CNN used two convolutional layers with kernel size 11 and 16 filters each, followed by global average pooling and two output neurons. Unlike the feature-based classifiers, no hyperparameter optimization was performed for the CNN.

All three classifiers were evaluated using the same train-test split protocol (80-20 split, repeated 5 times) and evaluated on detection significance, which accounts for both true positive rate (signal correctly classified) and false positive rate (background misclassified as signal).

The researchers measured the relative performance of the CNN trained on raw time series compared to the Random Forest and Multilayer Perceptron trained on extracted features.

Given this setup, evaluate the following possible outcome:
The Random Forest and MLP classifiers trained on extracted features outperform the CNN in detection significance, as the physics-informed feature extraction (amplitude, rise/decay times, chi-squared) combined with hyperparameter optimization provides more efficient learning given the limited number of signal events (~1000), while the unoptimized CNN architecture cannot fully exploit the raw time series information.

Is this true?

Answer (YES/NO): YES